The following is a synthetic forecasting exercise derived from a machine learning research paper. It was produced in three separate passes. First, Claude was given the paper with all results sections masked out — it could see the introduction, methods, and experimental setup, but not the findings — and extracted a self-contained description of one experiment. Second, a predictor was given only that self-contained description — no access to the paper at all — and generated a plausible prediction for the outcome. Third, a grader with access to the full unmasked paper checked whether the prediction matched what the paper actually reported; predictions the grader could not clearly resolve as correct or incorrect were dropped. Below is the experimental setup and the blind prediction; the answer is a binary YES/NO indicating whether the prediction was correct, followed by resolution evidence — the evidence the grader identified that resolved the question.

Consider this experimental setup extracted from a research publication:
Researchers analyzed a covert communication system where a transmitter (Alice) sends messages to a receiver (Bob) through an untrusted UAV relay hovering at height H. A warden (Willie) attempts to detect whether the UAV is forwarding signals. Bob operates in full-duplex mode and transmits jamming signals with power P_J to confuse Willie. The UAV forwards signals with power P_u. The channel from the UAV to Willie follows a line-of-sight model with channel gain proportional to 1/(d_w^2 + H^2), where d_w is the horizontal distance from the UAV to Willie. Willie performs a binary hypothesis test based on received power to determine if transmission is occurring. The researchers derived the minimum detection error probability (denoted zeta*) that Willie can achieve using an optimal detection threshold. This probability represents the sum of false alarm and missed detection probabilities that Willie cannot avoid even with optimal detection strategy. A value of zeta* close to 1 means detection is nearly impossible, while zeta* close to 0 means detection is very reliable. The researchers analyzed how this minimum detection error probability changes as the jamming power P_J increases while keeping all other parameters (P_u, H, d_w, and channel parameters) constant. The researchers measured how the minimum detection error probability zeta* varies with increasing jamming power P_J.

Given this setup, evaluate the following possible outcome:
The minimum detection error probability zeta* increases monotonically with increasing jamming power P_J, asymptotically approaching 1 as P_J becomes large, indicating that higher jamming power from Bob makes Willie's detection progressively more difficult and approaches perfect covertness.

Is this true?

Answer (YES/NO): YES